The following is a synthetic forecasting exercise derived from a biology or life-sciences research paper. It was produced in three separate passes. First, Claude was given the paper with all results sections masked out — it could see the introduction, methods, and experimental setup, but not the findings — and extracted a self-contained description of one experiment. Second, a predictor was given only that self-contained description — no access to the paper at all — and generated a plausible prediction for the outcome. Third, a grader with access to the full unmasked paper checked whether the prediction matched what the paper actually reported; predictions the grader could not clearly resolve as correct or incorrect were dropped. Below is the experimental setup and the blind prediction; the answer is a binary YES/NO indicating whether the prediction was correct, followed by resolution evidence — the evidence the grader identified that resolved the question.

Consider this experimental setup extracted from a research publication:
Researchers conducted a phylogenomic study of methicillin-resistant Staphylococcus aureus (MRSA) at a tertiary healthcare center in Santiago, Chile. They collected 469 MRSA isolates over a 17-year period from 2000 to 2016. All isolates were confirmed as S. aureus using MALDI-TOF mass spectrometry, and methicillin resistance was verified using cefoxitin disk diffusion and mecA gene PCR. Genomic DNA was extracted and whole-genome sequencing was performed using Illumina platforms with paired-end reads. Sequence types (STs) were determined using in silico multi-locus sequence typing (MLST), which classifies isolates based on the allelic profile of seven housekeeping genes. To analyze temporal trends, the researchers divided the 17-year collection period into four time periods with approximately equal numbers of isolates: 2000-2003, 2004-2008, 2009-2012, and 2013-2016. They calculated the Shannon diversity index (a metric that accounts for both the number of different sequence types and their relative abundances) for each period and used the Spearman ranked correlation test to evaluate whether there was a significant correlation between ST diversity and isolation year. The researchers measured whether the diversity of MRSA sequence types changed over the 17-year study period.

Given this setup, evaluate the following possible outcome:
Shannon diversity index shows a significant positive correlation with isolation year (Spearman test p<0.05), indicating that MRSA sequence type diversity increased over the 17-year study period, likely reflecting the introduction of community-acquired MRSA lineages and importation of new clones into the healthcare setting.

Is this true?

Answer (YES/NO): YES